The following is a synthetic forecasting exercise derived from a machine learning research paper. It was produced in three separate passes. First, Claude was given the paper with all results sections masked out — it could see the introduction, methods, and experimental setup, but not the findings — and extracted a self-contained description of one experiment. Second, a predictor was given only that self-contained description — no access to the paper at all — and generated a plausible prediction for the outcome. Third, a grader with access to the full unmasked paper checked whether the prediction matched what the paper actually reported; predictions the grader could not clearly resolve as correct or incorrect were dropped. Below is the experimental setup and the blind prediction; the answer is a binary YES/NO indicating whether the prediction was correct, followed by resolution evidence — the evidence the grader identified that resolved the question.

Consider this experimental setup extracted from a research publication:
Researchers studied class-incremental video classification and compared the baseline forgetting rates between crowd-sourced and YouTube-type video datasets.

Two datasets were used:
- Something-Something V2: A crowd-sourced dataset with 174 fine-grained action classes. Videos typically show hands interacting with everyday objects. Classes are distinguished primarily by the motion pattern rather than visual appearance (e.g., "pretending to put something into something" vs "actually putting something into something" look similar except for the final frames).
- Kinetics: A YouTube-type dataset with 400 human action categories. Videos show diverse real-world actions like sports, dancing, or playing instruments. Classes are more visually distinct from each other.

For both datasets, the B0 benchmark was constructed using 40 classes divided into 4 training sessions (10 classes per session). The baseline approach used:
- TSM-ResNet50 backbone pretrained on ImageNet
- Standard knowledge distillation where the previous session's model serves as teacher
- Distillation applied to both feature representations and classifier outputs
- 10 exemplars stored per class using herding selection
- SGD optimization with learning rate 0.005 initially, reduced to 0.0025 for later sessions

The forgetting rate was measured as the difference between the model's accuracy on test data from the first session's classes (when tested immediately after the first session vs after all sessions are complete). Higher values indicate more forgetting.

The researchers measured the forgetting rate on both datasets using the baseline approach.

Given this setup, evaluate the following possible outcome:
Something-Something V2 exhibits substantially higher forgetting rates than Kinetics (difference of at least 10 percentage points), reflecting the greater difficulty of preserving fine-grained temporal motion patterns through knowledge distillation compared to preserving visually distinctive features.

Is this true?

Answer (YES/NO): YES